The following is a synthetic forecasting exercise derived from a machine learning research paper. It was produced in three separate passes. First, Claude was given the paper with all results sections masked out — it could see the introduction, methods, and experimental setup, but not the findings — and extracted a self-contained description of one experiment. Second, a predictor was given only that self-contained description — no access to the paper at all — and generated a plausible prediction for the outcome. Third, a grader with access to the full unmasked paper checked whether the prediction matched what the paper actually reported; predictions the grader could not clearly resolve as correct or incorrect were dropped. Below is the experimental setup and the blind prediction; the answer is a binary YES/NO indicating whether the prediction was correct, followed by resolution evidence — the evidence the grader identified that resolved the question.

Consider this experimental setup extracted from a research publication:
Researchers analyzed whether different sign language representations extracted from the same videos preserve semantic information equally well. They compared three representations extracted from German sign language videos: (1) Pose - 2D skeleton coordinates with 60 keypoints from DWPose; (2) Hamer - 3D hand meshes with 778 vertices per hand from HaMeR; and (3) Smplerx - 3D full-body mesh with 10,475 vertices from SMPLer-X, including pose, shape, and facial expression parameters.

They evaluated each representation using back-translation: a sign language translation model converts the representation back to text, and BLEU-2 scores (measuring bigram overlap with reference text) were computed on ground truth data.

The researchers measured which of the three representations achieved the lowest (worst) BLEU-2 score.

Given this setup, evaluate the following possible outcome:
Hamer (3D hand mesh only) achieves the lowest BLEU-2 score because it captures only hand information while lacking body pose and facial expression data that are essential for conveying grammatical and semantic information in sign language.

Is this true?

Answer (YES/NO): NO